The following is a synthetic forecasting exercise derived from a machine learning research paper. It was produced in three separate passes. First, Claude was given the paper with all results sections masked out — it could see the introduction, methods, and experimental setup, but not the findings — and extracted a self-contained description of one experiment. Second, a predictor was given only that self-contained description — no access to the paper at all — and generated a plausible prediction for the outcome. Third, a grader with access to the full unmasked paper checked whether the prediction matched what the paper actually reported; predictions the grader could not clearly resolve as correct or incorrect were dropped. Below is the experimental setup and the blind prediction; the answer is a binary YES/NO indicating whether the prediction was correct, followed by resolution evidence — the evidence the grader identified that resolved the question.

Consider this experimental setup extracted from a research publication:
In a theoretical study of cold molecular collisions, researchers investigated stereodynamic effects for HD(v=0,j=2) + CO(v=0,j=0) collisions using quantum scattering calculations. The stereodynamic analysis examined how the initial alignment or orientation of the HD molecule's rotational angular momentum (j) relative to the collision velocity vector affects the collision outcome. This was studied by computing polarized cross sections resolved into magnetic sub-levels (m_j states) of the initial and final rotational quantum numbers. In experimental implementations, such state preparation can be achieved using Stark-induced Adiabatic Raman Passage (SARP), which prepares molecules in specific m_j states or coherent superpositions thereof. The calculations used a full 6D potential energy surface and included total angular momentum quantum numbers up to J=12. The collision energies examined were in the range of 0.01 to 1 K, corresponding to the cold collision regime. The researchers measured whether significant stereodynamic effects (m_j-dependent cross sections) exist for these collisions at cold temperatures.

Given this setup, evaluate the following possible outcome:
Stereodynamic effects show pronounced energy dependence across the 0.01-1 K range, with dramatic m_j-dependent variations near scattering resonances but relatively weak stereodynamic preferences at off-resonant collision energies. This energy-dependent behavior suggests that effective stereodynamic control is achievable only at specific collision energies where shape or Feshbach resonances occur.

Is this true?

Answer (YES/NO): YES